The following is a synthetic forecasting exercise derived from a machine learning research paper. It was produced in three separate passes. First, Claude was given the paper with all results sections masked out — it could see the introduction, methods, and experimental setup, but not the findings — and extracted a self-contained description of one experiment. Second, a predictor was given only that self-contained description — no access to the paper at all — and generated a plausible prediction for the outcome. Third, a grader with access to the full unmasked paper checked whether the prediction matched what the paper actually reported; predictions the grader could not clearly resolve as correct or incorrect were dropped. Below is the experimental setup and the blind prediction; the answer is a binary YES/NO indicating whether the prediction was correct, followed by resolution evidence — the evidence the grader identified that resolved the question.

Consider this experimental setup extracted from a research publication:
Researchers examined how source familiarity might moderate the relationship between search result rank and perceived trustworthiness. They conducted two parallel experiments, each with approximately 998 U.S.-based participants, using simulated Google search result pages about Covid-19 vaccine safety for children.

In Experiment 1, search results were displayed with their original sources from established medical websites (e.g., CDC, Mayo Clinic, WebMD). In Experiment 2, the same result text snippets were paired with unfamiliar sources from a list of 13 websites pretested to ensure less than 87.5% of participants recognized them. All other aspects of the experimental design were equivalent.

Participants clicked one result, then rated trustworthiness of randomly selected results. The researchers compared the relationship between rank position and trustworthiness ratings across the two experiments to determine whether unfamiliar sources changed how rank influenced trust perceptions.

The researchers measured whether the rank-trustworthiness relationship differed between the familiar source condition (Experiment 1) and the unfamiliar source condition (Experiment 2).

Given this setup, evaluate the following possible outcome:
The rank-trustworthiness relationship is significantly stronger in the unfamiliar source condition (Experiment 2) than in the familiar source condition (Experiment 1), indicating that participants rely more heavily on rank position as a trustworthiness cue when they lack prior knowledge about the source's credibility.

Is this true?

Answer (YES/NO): NO